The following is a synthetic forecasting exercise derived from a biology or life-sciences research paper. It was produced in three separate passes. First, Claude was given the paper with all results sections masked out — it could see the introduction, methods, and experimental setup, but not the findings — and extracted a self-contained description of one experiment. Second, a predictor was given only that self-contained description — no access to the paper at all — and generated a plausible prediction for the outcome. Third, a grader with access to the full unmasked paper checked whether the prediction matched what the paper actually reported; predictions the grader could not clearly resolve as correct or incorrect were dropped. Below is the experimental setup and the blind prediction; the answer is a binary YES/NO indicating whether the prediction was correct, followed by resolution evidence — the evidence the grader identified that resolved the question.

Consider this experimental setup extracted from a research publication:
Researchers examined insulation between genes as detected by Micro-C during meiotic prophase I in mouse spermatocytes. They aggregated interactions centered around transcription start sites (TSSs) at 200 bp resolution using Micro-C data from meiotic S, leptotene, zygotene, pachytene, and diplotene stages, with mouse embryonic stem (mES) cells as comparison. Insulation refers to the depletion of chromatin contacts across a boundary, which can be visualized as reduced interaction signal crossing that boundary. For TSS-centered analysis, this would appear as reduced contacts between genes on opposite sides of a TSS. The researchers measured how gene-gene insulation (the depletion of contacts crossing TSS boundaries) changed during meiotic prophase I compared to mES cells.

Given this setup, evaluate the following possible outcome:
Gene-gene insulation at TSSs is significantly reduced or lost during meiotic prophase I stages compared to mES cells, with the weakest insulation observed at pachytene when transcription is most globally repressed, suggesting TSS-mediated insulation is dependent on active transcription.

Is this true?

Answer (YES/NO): NO